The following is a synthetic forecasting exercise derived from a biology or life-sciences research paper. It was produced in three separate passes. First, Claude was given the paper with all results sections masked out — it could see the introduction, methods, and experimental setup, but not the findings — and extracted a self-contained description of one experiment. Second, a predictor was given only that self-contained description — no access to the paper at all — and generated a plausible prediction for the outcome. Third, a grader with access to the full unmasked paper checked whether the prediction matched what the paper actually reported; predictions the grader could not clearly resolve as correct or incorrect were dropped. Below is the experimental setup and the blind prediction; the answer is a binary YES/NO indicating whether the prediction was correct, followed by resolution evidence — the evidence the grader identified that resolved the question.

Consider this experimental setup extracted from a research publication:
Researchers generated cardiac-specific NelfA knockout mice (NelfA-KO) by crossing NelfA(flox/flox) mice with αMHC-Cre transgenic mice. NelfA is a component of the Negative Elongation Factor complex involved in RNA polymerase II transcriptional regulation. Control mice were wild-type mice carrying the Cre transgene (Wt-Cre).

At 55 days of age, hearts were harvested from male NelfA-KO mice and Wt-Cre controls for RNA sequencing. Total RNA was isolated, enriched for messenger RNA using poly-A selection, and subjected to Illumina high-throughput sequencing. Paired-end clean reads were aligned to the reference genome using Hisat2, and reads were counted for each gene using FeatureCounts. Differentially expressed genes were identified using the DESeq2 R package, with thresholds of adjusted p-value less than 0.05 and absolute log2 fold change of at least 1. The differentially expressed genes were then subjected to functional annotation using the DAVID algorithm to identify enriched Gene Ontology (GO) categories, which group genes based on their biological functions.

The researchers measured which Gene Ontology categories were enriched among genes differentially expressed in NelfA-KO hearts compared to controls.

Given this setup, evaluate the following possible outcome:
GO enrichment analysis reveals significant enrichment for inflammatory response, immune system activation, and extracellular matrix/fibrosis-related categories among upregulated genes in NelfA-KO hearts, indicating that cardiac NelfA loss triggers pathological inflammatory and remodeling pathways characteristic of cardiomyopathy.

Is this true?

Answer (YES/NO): NO